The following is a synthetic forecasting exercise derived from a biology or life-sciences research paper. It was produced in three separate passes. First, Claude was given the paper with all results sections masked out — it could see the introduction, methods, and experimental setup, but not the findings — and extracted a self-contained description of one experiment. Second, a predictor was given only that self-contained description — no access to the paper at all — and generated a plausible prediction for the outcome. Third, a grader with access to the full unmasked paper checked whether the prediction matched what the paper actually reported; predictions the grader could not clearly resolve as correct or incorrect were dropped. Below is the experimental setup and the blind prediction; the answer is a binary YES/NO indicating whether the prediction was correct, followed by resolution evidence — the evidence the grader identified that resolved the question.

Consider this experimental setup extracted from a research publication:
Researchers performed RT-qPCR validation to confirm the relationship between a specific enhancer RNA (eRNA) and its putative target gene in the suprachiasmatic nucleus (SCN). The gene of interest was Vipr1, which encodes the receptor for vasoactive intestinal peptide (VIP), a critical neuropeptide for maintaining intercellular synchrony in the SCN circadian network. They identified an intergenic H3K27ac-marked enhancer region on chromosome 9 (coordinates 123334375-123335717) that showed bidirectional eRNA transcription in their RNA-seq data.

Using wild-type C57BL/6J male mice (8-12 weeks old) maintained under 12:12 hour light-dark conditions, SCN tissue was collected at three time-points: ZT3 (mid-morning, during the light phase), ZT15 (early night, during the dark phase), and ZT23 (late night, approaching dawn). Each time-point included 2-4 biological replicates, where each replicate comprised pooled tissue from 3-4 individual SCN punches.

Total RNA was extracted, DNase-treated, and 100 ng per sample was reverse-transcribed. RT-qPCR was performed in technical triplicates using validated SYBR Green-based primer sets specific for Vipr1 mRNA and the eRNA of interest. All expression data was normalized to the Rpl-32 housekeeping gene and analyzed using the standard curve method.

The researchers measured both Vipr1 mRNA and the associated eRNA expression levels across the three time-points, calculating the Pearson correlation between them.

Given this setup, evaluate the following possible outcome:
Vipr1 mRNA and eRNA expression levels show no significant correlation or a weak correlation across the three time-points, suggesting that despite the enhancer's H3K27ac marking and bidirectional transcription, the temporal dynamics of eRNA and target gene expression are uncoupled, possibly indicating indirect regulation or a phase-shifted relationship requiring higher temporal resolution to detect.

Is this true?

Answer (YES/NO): NO